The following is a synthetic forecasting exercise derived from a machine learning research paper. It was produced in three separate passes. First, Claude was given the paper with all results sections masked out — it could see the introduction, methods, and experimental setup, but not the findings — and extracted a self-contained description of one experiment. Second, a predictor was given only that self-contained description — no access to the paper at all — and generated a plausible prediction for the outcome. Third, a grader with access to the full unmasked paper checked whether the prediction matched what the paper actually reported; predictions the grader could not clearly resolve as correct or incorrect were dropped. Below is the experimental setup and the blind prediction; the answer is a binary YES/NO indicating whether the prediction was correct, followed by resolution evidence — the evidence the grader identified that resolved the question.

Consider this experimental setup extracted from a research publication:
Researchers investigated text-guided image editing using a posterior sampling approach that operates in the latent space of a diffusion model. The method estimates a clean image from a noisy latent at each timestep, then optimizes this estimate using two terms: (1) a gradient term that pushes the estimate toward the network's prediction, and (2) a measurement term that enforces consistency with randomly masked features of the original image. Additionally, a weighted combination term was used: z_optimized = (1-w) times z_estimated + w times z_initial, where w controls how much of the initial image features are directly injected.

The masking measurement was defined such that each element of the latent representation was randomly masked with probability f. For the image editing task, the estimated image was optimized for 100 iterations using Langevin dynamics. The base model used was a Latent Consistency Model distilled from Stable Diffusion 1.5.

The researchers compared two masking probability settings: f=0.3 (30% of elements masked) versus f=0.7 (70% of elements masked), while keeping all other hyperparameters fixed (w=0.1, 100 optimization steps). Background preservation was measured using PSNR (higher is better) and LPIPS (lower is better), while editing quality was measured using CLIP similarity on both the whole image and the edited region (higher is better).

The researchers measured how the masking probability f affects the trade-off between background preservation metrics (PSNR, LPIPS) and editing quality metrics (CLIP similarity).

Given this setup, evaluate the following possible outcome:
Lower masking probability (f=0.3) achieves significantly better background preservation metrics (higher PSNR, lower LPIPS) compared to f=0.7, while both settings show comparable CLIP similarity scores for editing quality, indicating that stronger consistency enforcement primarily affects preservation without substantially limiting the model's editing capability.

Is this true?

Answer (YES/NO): NO